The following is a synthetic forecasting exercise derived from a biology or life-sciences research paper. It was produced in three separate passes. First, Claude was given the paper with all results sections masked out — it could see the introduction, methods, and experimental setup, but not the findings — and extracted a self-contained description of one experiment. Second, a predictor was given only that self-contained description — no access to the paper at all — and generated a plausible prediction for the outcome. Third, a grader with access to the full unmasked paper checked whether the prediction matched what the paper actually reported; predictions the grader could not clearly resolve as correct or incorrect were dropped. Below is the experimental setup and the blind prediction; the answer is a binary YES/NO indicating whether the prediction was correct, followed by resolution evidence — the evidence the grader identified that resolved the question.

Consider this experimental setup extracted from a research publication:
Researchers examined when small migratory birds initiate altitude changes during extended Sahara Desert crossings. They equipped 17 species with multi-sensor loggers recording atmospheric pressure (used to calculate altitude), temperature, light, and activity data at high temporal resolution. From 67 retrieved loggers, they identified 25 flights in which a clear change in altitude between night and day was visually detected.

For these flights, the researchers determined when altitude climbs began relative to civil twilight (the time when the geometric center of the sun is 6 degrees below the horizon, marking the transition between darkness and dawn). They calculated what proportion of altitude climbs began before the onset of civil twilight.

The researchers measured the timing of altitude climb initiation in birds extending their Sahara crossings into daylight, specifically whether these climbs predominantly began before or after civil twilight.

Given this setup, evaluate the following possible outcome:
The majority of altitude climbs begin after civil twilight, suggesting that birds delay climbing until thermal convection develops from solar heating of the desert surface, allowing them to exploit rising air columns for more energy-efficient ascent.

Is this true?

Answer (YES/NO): NO